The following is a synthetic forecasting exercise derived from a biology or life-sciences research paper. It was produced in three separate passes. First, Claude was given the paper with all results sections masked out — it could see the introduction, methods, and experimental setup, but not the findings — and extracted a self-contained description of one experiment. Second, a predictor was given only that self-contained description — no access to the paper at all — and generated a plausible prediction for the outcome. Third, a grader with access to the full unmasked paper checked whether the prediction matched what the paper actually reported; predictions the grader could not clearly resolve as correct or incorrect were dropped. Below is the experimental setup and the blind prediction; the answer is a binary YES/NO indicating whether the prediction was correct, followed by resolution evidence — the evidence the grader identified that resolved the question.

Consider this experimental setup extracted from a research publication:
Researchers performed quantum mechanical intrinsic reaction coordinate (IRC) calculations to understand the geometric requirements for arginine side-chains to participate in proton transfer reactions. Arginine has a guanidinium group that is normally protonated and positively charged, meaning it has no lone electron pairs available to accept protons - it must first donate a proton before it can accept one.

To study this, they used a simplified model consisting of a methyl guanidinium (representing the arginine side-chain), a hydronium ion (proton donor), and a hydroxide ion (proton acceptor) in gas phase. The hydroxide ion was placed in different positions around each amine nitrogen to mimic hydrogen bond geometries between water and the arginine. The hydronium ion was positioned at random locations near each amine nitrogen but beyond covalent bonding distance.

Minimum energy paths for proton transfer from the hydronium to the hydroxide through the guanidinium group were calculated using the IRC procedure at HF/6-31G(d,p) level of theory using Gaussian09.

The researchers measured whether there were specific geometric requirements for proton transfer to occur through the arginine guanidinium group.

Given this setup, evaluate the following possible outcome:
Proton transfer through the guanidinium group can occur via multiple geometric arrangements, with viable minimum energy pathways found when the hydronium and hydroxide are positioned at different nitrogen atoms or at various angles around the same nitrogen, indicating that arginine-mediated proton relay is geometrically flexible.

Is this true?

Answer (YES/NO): NO